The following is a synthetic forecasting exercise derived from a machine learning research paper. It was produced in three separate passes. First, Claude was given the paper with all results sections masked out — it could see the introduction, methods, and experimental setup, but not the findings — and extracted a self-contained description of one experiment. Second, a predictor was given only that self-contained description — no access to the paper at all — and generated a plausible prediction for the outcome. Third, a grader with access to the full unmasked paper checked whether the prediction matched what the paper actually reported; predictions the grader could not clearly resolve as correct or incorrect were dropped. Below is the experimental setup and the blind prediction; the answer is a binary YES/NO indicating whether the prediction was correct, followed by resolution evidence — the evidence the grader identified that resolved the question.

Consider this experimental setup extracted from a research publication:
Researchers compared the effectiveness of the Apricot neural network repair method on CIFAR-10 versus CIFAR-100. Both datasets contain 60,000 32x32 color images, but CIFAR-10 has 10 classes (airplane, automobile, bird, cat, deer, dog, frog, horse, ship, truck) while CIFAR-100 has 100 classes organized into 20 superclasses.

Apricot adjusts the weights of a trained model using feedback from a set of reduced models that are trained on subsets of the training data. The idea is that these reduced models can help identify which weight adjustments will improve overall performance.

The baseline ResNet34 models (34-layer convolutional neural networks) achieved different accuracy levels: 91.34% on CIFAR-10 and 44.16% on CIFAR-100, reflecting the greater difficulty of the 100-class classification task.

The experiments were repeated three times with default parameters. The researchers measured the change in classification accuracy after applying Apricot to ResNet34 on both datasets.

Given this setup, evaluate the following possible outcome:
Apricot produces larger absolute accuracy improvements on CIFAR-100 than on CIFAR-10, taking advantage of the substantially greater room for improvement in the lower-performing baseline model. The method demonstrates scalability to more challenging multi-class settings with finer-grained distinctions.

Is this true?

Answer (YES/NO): YES